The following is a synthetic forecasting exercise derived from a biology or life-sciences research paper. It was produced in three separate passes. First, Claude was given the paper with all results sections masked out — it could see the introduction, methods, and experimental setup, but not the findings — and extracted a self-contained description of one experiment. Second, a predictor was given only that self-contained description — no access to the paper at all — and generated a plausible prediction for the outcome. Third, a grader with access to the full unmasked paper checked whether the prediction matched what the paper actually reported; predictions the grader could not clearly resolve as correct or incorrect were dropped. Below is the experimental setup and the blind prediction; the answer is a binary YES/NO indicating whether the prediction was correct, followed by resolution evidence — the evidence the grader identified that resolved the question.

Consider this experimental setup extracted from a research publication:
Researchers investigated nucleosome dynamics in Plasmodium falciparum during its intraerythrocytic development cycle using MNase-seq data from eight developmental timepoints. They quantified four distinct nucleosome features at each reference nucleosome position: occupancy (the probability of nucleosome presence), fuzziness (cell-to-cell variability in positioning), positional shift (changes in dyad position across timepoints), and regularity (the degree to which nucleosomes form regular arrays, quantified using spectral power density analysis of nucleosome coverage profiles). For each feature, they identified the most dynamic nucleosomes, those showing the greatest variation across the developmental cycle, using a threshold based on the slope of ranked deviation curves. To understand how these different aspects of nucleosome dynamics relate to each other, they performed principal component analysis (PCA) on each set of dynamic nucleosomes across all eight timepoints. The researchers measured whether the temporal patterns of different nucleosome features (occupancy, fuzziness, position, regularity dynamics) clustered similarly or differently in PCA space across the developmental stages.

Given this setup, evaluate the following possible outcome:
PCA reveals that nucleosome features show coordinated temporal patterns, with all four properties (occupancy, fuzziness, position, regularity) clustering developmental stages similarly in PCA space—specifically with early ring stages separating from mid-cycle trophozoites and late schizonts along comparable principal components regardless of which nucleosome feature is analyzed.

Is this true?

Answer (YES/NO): NO